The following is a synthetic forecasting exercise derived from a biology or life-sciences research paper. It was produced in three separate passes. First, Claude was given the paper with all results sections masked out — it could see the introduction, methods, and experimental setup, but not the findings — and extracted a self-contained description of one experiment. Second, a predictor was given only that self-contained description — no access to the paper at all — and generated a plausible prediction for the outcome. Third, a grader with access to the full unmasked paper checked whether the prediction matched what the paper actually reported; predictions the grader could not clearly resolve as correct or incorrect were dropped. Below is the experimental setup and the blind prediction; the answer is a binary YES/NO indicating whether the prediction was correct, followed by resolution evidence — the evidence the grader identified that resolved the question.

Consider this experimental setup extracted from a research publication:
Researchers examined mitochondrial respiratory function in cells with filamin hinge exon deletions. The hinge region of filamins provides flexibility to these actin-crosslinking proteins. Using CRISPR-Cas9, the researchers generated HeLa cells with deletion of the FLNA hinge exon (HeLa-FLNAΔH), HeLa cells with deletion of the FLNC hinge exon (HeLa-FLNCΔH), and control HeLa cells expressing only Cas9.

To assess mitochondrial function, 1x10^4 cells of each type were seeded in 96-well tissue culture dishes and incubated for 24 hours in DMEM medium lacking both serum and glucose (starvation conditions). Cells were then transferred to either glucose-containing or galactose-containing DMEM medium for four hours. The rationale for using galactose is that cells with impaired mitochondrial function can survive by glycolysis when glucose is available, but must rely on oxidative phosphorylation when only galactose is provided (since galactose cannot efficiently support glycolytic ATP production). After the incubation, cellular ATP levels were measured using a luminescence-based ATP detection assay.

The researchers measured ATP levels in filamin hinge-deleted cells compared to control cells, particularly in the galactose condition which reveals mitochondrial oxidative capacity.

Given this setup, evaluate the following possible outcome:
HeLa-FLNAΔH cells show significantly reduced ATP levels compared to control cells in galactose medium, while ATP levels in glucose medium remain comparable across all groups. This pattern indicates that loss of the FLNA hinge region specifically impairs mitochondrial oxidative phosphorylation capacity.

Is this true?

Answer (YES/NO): YES